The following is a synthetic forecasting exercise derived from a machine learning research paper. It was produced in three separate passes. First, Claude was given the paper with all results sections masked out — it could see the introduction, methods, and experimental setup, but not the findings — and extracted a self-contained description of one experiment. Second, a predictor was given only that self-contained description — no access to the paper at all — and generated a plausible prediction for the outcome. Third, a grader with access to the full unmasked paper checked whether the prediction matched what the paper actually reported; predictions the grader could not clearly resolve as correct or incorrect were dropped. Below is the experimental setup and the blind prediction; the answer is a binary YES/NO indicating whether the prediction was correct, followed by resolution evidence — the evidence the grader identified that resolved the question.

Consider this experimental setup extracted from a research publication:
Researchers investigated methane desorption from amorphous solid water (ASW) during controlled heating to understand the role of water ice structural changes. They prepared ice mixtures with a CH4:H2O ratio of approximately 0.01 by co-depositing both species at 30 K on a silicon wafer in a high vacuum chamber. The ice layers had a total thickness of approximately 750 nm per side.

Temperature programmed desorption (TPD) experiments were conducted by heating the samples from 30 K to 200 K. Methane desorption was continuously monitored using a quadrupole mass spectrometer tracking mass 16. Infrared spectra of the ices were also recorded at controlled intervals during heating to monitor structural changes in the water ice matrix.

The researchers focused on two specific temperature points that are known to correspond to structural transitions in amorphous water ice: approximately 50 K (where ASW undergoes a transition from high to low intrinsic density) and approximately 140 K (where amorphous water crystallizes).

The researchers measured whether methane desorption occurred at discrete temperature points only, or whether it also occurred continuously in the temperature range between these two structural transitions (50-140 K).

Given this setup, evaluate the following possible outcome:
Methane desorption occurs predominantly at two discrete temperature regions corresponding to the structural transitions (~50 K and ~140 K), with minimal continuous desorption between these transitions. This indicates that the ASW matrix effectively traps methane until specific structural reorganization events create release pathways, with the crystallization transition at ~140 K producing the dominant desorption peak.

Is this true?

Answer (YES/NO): NO